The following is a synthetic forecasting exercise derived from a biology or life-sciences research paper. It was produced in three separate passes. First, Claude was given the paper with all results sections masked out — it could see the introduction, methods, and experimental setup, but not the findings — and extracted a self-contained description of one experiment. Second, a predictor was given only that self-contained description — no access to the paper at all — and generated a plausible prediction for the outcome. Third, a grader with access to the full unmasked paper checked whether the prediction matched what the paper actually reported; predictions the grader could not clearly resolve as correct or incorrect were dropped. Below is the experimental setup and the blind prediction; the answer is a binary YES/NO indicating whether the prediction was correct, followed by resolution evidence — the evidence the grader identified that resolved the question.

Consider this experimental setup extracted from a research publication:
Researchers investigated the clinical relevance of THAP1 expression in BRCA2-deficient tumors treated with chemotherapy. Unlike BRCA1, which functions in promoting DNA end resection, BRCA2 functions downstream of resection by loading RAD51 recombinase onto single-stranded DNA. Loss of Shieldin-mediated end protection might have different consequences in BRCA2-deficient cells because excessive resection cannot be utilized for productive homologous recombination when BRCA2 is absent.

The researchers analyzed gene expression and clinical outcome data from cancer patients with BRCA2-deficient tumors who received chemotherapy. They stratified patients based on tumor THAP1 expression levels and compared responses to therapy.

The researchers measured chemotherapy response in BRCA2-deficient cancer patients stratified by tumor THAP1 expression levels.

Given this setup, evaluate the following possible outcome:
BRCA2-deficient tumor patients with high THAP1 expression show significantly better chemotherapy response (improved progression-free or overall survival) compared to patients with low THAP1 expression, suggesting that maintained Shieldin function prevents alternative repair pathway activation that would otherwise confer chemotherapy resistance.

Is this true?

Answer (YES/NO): NO